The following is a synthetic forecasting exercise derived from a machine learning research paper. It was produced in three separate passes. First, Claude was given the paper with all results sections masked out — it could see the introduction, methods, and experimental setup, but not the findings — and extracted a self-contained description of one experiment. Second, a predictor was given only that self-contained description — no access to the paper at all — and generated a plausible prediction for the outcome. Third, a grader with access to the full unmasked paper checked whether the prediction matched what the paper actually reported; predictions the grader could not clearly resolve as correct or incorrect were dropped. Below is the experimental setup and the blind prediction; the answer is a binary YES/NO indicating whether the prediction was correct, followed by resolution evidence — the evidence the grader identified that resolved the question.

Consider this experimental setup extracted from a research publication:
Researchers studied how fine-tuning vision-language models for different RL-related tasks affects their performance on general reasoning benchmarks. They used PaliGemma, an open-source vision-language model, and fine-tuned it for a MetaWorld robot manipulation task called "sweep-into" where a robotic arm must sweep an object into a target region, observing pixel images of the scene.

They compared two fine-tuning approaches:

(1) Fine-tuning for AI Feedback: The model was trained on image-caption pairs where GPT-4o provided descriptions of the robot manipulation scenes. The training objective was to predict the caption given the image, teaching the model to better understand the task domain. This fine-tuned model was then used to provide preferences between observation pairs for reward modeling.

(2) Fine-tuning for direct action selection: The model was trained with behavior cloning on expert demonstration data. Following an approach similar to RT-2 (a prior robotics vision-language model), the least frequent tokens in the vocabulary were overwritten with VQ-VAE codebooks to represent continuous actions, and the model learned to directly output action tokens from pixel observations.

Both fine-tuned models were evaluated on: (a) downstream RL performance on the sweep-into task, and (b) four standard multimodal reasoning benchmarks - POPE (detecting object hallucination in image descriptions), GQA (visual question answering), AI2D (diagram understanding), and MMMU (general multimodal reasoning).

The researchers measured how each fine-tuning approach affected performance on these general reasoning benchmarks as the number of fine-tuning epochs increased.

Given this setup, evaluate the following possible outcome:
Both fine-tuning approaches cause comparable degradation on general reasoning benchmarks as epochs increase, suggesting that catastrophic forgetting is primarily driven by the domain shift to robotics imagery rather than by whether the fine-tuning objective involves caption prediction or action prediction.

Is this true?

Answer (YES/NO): NO